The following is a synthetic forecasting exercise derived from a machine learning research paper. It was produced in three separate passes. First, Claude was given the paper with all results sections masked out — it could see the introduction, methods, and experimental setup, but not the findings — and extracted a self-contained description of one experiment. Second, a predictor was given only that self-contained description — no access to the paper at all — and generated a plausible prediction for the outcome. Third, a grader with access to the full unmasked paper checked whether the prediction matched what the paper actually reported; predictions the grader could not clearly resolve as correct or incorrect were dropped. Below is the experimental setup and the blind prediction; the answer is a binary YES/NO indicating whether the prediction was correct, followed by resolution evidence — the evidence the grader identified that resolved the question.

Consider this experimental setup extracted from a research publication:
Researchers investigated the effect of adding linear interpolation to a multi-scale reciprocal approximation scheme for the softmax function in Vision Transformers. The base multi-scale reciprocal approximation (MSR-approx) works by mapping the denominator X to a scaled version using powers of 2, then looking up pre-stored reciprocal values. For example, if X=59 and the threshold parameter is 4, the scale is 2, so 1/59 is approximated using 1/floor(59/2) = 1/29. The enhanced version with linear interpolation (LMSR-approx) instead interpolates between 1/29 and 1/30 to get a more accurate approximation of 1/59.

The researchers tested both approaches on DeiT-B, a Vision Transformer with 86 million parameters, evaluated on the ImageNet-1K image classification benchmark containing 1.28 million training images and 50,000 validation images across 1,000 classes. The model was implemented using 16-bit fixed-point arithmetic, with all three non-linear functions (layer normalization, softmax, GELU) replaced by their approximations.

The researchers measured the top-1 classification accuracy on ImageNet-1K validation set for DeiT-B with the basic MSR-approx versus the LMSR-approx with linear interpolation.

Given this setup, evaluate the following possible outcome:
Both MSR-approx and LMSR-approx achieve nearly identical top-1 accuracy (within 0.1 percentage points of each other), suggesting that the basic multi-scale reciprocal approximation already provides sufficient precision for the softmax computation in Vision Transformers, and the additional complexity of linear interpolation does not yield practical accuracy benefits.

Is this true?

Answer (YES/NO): NO